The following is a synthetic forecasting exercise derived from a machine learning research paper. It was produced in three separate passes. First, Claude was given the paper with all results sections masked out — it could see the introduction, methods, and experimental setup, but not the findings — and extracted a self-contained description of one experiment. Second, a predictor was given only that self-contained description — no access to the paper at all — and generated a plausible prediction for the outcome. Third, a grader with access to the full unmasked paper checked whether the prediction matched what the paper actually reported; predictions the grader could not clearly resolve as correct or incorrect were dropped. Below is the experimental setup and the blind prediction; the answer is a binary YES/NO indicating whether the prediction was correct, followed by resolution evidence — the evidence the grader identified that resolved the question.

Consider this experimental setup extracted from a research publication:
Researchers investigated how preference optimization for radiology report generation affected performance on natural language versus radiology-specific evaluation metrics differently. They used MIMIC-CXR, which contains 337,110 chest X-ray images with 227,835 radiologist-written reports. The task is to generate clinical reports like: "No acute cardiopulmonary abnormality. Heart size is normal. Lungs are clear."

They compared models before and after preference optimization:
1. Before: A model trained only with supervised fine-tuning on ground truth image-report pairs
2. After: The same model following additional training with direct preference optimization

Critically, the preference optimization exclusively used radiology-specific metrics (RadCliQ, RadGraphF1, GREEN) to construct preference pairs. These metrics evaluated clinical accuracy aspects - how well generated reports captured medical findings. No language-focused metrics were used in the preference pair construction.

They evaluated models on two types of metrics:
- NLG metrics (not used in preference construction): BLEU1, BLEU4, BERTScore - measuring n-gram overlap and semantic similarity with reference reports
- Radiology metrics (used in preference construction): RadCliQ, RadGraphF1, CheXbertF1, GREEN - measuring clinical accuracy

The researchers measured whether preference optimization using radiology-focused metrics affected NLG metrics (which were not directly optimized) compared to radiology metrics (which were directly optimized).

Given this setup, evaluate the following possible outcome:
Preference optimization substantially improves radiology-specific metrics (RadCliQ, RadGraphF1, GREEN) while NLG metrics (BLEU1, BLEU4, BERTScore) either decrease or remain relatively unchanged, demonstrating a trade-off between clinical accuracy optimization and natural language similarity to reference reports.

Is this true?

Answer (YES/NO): NO